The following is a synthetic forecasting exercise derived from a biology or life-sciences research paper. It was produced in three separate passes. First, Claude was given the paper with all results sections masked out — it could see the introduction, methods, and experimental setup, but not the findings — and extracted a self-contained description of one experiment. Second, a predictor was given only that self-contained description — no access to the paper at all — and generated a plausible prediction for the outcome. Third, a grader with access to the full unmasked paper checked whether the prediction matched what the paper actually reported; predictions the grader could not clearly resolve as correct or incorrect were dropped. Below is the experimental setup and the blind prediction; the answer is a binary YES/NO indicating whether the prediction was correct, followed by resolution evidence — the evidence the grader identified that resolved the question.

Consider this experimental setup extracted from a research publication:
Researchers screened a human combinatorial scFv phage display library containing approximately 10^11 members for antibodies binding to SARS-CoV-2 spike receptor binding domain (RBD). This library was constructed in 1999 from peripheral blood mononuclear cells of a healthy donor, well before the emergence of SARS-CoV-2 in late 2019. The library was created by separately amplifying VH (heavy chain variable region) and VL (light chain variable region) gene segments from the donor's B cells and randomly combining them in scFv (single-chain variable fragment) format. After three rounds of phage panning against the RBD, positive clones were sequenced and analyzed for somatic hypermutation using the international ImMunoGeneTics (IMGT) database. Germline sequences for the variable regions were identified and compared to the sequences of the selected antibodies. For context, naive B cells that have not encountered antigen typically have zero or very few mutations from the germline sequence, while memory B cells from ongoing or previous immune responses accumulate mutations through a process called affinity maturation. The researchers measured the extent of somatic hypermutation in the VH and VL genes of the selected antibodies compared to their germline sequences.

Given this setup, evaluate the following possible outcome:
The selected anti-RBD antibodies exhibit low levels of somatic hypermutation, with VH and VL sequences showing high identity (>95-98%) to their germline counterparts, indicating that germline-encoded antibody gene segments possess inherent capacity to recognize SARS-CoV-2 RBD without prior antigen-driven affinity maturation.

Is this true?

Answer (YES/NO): NO